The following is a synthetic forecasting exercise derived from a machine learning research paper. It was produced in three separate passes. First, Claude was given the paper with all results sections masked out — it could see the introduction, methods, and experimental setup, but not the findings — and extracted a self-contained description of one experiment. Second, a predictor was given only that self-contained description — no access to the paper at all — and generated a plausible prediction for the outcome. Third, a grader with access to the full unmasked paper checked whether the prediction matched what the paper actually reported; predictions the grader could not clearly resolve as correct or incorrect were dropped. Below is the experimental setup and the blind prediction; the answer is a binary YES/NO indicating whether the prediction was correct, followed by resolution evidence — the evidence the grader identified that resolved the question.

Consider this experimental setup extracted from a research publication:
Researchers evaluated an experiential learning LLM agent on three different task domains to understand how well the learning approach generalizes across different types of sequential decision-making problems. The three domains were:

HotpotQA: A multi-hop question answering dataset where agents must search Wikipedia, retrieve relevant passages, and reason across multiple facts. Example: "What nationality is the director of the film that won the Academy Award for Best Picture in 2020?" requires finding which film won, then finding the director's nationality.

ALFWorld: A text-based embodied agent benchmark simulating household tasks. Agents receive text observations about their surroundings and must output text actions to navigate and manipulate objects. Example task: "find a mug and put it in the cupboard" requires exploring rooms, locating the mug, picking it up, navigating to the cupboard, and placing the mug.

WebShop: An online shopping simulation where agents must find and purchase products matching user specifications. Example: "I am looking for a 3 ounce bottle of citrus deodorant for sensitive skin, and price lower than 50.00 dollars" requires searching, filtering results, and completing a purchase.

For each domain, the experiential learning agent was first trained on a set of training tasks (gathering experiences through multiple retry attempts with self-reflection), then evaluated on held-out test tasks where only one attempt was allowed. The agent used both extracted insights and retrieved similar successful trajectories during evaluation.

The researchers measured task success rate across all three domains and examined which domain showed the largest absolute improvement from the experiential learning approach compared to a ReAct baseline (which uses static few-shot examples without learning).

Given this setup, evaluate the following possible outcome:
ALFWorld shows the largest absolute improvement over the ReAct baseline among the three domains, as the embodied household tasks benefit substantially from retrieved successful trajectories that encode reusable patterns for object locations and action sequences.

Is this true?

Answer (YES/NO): YES